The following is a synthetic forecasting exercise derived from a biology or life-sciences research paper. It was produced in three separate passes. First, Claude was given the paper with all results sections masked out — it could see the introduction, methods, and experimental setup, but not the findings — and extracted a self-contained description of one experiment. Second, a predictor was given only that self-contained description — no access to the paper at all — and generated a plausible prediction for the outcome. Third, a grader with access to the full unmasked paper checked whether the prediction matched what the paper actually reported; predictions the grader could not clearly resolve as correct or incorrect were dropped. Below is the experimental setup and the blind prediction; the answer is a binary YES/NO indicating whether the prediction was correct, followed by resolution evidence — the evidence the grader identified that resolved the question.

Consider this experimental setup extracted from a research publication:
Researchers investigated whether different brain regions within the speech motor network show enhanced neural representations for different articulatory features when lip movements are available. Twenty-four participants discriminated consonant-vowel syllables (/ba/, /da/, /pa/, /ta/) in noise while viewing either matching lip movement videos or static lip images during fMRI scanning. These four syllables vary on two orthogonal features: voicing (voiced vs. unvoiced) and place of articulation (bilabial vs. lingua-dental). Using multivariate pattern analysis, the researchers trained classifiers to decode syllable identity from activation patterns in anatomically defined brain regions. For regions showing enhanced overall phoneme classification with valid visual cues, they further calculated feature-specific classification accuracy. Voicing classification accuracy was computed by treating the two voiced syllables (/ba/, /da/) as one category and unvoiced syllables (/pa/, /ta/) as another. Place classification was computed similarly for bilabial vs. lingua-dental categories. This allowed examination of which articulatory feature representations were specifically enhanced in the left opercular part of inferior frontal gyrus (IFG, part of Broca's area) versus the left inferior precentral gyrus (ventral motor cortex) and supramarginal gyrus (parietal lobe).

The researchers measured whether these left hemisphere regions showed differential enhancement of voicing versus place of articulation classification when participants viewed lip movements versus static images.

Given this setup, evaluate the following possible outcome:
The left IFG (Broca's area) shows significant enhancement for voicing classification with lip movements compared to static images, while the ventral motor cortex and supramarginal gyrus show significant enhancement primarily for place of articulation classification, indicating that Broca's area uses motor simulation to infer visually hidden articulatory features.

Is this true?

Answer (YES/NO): YES